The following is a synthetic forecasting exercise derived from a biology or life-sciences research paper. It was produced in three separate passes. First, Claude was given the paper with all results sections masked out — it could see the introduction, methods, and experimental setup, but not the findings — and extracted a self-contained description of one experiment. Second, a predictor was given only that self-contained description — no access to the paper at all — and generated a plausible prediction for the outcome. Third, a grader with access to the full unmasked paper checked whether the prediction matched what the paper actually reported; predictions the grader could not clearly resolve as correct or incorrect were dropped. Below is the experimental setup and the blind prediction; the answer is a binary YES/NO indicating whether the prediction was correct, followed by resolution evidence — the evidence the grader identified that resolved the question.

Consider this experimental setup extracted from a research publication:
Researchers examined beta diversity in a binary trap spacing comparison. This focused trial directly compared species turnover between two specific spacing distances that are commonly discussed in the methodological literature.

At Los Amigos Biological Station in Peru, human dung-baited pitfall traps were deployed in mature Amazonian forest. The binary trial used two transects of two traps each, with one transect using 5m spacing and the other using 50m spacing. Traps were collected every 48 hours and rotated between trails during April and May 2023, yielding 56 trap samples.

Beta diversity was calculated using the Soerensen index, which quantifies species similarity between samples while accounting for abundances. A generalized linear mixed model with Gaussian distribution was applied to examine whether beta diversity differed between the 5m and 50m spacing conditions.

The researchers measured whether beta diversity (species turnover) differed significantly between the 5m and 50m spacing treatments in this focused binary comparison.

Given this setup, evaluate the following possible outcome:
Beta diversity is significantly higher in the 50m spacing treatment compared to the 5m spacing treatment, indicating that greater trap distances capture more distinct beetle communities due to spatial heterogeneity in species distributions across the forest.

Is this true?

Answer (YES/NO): NO